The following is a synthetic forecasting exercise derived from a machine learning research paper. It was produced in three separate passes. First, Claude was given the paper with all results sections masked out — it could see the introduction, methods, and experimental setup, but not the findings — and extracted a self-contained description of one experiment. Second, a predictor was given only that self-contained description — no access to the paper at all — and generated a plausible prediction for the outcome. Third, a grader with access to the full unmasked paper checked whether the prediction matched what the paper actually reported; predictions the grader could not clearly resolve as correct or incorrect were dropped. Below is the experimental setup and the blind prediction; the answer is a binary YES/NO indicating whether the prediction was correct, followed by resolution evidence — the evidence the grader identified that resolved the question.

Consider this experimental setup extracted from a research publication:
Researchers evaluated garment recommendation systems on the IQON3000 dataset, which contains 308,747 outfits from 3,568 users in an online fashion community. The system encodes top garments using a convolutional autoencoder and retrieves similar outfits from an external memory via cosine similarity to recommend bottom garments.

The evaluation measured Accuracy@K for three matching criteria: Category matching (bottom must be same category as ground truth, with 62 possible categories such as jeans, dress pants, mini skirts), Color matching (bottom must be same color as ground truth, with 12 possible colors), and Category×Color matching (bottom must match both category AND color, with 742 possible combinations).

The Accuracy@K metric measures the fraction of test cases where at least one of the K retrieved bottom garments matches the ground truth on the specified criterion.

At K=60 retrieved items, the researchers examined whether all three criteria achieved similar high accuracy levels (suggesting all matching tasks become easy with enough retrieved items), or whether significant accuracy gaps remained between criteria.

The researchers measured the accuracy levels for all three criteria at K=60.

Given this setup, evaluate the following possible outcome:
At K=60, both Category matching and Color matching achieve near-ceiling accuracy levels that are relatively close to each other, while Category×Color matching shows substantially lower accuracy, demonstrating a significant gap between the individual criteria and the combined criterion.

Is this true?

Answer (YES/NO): YES